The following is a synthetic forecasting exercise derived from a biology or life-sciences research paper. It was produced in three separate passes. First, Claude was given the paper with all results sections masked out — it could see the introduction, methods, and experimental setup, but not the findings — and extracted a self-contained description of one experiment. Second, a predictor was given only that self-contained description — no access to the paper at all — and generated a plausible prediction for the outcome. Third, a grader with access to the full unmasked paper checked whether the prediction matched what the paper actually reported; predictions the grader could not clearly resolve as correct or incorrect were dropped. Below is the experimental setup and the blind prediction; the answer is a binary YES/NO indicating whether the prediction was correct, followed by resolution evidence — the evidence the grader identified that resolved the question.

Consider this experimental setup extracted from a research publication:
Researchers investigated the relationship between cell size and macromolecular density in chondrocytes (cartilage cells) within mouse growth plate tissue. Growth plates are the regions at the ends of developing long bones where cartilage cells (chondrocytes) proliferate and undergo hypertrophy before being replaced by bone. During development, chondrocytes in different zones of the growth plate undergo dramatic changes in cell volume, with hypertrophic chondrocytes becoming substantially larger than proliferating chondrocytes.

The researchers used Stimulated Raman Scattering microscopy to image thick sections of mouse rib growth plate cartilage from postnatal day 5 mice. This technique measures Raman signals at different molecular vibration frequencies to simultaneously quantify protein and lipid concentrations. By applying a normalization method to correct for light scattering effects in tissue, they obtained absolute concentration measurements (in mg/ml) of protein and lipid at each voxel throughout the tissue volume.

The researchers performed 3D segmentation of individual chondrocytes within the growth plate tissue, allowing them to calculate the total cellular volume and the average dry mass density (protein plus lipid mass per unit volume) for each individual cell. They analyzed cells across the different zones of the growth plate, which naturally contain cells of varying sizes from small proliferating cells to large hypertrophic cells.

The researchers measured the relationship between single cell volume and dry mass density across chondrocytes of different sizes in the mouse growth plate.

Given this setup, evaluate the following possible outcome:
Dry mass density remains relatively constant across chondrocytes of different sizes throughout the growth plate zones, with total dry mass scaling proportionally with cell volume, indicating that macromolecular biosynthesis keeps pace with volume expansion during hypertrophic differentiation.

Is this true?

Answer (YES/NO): NO